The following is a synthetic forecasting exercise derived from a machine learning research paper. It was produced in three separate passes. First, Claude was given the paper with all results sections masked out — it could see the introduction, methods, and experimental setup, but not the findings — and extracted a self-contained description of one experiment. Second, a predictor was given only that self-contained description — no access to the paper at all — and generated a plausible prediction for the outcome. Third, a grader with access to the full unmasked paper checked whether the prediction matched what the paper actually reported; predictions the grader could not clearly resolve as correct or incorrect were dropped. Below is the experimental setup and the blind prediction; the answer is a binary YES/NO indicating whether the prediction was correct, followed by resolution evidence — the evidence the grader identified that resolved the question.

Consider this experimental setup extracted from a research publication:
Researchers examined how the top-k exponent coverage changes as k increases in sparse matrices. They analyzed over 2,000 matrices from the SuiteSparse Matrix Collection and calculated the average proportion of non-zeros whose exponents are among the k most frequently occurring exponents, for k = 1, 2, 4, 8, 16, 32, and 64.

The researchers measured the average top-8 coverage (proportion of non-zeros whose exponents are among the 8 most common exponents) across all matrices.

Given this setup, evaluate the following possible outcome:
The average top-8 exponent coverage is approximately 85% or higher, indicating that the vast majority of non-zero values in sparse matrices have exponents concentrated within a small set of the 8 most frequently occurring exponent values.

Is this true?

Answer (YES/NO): YES